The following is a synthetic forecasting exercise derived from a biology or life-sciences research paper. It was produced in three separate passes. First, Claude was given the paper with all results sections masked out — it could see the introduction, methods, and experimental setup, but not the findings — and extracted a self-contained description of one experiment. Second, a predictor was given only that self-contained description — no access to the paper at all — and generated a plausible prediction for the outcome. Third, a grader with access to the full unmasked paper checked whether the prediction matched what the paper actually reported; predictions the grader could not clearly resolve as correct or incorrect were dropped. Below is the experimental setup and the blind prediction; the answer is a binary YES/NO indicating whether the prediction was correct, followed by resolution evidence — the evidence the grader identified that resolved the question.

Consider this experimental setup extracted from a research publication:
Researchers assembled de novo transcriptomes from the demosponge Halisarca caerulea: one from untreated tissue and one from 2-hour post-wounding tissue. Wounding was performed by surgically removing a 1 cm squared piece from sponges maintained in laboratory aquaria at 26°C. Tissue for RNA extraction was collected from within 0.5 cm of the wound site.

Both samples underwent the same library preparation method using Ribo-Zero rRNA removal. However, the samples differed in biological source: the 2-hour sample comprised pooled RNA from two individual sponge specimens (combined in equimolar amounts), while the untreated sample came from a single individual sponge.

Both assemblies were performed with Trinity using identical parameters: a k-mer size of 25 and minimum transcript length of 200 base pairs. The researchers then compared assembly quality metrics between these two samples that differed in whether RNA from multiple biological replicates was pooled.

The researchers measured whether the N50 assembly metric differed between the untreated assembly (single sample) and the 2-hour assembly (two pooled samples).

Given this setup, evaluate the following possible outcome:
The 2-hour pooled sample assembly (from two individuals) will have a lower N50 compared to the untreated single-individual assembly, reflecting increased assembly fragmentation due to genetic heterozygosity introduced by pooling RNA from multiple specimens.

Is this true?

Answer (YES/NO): NO